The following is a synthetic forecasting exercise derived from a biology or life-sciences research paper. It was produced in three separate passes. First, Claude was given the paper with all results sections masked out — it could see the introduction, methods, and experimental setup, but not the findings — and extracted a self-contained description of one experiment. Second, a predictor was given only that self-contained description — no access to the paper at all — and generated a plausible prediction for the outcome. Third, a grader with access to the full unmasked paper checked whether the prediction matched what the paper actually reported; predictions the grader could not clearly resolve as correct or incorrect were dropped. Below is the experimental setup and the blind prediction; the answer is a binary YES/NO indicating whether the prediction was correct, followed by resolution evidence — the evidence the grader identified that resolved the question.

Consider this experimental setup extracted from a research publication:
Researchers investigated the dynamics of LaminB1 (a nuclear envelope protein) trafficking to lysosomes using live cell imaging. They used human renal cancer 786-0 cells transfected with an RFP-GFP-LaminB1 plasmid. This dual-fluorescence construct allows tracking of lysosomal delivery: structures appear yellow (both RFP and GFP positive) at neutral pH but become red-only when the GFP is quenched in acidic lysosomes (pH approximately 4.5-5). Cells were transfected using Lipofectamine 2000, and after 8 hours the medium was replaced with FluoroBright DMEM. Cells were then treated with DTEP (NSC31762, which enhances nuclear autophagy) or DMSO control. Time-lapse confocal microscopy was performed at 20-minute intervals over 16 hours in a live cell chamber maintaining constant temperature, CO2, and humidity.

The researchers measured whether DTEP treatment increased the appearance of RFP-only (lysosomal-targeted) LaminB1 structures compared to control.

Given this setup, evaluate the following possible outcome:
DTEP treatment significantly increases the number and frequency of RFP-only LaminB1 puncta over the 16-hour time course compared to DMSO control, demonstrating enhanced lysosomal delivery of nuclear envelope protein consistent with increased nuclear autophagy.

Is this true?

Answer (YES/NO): NO